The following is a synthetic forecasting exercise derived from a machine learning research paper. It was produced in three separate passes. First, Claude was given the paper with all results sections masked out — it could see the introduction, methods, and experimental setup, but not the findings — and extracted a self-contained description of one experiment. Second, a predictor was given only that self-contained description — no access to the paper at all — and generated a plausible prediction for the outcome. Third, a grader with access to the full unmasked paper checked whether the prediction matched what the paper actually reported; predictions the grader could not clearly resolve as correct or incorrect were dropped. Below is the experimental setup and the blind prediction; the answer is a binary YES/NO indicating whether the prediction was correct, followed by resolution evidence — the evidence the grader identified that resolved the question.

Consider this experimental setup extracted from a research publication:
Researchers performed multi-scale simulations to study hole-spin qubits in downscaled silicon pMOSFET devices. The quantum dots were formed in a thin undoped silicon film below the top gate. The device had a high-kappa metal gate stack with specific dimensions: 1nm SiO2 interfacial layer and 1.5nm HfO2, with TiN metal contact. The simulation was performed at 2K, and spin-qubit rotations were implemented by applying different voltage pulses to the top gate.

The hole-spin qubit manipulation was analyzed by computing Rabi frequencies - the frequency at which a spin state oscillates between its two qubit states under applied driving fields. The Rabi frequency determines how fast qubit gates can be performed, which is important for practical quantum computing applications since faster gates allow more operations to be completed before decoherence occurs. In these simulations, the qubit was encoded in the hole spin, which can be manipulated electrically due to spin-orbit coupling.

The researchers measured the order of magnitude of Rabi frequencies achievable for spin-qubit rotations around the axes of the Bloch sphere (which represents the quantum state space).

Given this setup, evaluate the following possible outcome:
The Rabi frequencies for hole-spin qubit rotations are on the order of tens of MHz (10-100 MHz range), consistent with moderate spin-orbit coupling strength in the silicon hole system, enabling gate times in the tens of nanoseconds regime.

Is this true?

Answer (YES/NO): NO